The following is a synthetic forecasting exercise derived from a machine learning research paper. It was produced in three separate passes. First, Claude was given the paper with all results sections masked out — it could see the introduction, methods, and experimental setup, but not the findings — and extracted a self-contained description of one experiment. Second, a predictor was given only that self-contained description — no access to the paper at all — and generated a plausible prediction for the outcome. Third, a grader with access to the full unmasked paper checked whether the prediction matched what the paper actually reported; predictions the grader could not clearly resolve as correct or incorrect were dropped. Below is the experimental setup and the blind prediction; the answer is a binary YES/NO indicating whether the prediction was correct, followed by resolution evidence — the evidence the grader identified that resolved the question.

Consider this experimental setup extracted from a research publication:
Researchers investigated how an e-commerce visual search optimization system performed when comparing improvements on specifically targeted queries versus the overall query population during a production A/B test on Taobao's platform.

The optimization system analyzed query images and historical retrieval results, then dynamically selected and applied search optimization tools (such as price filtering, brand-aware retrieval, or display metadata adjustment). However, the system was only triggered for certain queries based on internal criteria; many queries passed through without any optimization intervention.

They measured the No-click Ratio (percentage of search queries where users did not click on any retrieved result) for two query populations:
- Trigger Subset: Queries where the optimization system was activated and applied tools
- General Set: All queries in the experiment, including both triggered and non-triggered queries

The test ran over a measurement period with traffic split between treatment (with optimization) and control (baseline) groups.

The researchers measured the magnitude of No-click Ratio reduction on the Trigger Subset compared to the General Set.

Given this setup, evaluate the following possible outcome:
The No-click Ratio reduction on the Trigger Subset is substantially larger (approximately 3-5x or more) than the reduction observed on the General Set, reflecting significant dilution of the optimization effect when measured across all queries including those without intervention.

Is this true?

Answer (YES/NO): NO